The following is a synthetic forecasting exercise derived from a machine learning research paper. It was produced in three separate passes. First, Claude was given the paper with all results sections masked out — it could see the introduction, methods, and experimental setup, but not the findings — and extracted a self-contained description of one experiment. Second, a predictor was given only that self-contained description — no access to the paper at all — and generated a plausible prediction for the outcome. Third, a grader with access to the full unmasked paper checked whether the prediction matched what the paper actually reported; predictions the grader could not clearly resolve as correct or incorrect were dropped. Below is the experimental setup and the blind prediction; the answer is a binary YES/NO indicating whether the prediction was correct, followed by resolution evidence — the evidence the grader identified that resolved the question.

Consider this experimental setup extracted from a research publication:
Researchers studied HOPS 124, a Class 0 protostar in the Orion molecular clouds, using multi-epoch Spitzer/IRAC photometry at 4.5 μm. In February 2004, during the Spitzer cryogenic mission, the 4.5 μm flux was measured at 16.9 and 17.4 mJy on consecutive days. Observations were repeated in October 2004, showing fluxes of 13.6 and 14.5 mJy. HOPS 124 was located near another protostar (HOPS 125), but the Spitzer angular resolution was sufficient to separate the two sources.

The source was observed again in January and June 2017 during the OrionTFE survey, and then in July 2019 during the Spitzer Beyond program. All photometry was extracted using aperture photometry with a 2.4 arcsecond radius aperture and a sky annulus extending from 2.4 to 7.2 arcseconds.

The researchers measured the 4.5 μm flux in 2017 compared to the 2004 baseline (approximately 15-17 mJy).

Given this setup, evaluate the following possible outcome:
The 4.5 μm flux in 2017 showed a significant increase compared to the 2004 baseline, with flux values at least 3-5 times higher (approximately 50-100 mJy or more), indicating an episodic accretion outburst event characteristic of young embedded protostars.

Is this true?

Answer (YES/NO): YES